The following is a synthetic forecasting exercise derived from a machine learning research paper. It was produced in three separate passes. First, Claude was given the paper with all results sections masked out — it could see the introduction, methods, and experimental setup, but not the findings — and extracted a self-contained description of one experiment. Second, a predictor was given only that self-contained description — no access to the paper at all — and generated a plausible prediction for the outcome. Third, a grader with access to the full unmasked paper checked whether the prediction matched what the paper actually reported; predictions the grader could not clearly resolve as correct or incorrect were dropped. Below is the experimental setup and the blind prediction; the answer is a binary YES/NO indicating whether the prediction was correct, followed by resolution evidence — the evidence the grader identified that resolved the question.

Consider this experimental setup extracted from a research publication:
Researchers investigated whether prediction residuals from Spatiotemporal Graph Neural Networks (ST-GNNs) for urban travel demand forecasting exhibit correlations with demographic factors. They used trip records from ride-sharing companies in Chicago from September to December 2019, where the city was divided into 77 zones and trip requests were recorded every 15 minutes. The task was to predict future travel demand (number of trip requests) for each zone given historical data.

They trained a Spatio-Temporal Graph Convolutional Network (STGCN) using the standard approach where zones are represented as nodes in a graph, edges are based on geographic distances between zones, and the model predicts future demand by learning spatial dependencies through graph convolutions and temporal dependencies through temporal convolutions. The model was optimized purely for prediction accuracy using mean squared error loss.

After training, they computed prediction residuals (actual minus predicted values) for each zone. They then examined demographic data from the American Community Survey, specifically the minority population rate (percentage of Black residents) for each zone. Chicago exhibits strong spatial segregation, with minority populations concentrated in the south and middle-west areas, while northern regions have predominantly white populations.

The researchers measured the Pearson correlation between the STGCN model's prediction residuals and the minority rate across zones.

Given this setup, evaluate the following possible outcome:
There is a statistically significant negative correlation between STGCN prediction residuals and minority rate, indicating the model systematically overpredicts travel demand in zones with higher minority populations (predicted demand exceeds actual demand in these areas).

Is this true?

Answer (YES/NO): NO